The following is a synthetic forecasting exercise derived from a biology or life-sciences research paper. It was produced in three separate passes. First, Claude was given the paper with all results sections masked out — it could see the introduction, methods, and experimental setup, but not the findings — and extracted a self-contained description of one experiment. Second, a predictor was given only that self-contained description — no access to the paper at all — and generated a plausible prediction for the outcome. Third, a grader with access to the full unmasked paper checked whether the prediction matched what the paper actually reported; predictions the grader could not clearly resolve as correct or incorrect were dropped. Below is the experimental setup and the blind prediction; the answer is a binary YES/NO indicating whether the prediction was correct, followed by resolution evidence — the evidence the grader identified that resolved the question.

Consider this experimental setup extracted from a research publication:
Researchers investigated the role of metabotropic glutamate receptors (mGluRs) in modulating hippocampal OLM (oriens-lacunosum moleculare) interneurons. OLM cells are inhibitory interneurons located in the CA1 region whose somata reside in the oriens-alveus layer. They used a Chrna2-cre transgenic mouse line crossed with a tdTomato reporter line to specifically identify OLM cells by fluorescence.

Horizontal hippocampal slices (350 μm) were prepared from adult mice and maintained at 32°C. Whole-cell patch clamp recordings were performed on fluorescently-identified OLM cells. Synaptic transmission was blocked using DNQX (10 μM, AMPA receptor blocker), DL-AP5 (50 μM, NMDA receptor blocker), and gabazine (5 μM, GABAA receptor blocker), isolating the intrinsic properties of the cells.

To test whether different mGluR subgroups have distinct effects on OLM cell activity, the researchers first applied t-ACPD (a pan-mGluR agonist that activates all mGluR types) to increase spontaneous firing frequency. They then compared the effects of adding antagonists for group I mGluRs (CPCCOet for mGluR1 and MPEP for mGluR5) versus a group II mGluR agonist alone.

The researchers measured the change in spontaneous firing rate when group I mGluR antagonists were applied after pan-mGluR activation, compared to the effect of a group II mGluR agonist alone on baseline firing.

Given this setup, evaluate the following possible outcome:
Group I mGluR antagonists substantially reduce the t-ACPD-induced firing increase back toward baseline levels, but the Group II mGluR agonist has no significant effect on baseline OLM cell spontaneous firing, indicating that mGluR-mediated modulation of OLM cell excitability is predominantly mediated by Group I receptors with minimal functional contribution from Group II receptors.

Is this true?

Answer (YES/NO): YES